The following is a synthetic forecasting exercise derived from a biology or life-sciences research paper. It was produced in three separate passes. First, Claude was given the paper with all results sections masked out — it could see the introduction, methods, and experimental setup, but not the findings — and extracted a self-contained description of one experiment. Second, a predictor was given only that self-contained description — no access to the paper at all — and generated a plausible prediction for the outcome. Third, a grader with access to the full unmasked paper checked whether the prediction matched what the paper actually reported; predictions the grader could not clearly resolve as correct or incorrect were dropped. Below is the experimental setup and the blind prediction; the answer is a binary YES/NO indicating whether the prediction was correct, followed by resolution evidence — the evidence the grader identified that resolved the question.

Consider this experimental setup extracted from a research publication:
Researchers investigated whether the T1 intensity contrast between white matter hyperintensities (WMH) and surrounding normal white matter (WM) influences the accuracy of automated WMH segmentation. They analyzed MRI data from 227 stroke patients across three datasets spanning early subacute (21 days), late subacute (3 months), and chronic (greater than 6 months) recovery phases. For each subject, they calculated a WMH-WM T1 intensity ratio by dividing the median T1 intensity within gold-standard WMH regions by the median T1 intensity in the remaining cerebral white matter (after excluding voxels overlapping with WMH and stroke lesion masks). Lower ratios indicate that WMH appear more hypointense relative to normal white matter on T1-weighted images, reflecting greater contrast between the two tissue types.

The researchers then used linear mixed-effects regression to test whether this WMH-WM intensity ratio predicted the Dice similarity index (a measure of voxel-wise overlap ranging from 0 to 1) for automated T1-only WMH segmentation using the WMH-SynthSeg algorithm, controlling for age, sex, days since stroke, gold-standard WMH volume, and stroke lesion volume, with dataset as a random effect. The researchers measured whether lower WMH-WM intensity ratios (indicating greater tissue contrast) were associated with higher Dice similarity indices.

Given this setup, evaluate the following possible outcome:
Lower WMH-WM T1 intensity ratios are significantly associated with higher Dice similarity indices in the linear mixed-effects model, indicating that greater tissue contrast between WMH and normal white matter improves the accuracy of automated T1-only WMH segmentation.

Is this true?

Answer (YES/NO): YES